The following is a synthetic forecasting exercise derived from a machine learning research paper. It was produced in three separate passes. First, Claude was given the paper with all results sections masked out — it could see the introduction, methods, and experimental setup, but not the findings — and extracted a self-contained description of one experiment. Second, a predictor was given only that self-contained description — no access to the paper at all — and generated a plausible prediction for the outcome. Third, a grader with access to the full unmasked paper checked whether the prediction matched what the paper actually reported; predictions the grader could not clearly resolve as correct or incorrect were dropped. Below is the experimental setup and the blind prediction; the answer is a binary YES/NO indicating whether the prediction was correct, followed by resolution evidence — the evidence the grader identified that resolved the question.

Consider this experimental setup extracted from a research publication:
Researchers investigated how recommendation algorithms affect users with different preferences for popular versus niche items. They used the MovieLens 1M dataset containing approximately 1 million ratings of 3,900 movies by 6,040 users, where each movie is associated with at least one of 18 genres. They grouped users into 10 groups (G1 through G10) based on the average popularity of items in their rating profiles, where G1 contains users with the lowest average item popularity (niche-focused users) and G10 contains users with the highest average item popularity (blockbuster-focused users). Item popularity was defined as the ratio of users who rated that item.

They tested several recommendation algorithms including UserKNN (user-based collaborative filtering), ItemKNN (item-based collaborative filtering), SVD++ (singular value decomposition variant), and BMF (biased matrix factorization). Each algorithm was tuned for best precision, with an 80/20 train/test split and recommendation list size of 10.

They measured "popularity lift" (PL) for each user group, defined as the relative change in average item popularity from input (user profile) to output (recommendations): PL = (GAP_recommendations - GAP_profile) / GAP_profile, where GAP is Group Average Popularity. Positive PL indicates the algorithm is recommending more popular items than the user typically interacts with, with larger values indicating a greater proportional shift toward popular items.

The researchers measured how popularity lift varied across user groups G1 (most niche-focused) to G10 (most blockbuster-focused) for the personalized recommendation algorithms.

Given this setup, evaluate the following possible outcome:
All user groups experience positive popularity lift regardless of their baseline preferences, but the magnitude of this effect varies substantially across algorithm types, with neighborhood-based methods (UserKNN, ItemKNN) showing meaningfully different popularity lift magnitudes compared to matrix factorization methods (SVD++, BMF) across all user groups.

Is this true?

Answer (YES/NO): NO